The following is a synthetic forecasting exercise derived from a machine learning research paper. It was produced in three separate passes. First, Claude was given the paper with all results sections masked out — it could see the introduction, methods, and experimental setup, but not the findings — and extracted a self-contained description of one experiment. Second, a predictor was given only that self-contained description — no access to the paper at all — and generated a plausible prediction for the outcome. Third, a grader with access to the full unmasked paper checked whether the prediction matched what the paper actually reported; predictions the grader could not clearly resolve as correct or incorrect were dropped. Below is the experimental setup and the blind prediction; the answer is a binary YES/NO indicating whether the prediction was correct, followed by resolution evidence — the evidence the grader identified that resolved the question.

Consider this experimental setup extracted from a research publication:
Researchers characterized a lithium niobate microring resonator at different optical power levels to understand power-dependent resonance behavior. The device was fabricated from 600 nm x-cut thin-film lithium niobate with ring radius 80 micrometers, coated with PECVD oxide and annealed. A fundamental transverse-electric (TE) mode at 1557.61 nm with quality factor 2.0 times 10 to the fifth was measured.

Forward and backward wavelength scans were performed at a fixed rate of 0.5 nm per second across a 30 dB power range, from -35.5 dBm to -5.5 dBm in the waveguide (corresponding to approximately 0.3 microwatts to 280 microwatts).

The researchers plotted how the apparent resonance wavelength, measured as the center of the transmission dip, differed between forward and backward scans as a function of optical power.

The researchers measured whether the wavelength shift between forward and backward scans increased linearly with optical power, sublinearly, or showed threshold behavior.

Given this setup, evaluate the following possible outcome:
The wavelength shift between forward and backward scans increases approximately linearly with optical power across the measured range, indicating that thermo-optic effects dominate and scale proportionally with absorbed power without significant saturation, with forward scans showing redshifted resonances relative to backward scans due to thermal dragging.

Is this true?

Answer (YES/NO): NO